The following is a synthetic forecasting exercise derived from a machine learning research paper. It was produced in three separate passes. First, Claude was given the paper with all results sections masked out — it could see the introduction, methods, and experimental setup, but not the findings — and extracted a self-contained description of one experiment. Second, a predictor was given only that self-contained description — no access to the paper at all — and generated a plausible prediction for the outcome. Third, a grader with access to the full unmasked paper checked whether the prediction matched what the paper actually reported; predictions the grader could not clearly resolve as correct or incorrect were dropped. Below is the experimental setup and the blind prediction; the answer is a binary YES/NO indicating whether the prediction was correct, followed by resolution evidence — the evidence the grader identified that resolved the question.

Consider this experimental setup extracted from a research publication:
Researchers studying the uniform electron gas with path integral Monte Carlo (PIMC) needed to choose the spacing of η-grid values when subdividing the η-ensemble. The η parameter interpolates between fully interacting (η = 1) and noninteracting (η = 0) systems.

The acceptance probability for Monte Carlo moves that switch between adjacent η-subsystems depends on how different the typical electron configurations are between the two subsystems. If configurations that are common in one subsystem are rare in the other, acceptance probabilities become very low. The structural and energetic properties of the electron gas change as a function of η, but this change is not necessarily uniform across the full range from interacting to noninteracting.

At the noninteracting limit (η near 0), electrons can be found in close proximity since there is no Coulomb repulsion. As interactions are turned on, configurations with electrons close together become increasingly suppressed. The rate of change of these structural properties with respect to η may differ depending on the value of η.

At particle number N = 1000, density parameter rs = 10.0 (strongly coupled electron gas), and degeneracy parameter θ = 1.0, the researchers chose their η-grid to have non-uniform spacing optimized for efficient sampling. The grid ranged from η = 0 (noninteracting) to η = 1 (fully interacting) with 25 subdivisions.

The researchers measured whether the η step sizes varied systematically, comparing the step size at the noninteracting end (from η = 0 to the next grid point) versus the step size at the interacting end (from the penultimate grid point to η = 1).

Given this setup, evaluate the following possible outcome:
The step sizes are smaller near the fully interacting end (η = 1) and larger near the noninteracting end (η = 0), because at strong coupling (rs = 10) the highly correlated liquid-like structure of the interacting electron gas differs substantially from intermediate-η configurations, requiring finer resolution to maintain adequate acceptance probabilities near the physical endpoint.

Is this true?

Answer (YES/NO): NO